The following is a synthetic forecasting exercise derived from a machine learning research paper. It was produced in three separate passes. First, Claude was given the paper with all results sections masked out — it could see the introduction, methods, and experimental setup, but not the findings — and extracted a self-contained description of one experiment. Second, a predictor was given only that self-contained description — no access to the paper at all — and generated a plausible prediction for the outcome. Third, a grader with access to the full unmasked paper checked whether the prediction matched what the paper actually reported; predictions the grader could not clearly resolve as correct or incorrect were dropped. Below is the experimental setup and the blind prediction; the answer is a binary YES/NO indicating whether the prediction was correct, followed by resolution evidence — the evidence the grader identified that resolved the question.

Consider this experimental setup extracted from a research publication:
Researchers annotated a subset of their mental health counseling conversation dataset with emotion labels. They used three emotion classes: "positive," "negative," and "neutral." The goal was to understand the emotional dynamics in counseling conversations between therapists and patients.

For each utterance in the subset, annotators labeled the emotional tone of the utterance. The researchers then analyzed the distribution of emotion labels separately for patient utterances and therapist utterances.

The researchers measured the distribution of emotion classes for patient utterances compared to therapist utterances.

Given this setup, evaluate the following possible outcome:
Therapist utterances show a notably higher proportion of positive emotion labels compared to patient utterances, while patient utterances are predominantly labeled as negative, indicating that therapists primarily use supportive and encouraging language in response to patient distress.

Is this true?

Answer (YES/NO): NO